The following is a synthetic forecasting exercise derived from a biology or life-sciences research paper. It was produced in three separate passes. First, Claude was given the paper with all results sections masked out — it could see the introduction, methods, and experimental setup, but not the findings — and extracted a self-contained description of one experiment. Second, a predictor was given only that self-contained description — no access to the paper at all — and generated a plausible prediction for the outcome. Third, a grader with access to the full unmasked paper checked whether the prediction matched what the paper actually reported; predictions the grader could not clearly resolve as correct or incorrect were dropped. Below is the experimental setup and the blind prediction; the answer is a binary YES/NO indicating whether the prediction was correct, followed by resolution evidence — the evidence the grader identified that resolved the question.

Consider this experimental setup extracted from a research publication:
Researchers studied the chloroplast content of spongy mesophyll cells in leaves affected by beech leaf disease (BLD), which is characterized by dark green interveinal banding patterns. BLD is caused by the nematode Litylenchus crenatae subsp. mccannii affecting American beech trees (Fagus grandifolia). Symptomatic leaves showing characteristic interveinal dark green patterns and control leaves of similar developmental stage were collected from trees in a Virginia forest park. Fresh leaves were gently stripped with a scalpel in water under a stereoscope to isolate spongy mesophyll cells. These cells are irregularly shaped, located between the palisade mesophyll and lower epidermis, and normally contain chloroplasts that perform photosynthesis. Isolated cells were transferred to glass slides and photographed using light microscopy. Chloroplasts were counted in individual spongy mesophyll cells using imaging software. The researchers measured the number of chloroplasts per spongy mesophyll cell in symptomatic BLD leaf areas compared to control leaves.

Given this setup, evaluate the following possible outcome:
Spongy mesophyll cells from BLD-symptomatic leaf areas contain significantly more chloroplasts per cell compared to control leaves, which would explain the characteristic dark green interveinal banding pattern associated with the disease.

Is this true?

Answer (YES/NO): YES